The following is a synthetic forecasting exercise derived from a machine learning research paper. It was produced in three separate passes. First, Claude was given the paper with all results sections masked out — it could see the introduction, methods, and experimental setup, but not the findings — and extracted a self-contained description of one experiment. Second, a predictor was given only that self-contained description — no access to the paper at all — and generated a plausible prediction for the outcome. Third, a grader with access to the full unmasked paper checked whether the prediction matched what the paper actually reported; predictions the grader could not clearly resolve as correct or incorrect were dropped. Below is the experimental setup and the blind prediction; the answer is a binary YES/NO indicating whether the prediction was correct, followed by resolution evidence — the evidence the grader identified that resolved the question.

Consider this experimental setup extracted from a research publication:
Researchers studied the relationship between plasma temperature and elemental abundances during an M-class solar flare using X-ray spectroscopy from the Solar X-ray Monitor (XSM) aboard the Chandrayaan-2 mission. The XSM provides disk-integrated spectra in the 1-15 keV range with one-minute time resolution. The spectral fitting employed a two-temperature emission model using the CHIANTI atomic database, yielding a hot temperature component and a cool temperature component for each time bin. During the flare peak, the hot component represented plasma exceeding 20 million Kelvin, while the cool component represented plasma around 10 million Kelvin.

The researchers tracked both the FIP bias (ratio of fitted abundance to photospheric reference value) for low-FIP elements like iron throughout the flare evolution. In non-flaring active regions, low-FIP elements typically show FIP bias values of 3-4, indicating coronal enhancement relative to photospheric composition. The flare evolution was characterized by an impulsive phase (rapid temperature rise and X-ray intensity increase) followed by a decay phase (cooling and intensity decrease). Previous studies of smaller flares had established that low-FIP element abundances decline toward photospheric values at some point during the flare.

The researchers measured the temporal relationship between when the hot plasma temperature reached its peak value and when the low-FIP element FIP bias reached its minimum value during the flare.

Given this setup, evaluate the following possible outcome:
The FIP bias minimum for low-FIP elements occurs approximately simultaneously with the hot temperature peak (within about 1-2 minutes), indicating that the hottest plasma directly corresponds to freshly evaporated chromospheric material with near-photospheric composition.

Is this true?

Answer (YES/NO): NO